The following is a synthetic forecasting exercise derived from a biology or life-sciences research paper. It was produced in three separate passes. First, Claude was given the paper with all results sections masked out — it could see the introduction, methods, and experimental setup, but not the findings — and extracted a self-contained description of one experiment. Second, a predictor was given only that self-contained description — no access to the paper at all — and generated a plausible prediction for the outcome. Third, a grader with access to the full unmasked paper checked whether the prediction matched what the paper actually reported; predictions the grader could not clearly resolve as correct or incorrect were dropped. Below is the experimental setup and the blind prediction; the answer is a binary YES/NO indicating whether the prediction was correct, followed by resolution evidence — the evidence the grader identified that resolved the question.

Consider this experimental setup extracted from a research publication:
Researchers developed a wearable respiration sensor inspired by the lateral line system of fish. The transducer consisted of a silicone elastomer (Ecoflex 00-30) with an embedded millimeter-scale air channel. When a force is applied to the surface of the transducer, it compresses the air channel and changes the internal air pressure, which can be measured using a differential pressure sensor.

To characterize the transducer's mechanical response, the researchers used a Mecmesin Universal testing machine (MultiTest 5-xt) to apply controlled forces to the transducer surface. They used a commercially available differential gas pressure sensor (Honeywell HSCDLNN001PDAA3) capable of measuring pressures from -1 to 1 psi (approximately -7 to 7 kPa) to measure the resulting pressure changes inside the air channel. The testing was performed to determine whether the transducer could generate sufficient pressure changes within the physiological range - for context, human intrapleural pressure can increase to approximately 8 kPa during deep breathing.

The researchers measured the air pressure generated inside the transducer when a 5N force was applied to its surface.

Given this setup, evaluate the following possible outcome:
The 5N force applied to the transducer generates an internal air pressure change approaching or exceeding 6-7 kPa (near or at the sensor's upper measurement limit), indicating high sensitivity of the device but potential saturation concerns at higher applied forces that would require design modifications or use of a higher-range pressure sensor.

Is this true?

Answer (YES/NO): NO